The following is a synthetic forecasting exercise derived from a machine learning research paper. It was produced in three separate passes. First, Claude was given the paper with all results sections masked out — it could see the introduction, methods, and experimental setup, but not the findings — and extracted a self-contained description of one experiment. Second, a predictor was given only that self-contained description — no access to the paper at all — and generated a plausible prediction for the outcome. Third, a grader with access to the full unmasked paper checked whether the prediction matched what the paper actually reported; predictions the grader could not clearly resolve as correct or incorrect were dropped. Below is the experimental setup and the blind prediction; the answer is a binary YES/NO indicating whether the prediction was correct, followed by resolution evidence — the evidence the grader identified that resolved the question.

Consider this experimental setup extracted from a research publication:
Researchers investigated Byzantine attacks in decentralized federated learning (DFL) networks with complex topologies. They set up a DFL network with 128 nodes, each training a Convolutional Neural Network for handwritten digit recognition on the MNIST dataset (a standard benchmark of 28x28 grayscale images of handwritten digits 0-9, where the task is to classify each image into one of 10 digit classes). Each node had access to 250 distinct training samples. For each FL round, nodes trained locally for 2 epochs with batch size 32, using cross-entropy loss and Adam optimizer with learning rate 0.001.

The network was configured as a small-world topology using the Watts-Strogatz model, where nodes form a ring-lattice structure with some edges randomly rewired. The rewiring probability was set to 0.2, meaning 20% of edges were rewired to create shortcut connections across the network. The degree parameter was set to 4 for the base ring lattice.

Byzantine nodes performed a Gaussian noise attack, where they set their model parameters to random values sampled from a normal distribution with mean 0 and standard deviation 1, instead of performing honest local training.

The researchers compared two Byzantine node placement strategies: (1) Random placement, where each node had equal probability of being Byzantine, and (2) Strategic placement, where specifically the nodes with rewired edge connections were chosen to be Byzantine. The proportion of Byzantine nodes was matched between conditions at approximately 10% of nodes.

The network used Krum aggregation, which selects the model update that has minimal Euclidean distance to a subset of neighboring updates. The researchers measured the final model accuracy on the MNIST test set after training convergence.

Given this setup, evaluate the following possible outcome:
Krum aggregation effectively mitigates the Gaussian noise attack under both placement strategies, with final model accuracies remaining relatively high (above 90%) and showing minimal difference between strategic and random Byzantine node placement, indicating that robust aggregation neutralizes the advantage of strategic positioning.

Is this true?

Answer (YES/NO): NO